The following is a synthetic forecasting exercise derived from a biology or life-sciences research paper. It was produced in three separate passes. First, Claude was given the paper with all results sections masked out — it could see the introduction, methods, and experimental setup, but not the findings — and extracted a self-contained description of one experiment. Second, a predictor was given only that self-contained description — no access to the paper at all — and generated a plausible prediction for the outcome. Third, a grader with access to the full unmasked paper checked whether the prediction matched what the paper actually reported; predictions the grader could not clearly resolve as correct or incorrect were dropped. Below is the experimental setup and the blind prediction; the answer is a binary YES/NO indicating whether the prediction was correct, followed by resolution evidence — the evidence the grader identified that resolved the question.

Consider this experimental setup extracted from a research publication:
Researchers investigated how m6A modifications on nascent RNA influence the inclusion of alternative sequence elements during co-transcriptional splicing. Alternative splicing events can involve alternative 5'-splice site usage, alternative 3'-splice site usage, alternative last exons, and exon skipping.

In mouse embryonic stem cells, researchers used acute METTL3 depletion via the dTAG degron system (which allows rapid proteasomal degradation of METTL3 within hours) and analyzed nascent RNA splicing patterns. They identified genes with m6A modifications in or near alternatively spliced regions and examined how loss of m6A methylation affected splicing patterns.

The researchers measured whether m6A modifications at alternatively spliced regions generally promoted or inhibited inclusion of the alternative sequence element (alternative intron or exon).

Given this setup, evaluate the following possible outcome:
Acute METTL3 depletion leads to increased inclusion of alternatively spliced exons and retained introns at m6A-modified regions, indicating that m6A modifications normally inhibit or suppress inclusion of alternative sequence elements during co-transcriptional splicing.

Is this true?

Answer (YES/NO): NO